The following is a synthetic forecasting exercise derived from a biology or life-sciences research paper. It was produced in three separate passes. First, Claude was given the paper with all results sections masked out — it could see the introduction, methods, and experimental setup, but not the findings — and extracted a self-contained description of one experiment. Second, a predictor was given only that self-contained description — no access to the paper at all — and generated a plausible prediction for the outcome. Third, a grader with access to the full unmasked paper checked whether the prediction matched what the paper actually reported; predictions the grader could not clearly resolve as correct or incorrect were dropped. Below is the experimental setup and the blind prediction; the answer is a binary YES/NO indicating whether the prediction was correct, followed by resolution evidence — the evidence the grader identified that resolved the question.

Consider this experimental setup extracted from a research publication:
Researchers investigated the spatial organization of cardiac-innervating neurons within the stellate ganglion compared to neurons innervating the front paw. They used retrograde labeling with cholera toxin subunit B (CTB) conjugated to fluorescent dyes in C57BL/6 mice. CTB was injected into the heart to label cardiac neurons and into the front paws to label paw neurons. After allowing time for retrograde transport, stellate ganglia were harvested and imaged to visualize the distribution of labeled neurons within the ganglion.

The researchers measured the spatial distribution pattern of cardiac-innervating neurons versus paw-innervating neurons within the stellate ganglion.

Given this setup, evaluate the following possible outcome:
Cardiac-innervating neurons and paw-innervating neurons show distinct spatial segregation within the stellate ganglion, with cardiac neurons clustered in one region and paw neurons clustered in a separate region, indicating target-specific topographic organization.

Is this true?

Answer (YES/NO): NO